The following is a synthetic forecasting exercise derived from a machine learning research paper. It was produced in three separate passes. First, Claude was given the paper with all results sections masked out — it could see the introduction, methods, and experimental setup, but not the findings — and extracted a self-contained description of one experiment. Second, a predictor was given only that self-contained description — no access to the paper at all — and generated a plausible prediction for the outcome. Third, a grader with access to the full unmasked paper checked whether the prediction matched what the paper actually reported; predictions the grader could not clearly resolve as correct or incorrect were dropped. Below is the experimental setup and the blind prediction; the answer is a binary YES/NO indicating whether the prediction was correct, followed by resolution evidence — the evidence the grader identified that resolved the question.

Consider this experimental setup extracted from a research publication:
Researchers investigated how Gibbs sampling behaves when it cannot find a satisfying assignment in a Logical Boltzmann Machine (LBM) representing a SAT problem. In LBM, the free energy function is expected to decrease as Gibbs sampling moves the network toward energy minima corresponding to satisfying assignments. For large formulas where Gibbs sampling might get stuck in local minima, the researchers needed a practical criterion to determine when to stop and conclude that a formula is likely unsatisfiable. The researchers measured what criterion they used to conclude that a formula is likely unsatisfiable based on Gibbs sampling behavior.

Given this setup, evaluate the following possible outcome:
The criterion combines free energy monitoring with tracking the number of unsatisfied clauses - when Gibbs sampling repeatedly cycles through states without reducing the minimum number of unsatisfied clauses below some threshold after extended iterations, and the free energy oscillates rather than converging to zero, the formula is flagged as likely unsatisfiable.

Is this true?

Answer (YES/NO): NO